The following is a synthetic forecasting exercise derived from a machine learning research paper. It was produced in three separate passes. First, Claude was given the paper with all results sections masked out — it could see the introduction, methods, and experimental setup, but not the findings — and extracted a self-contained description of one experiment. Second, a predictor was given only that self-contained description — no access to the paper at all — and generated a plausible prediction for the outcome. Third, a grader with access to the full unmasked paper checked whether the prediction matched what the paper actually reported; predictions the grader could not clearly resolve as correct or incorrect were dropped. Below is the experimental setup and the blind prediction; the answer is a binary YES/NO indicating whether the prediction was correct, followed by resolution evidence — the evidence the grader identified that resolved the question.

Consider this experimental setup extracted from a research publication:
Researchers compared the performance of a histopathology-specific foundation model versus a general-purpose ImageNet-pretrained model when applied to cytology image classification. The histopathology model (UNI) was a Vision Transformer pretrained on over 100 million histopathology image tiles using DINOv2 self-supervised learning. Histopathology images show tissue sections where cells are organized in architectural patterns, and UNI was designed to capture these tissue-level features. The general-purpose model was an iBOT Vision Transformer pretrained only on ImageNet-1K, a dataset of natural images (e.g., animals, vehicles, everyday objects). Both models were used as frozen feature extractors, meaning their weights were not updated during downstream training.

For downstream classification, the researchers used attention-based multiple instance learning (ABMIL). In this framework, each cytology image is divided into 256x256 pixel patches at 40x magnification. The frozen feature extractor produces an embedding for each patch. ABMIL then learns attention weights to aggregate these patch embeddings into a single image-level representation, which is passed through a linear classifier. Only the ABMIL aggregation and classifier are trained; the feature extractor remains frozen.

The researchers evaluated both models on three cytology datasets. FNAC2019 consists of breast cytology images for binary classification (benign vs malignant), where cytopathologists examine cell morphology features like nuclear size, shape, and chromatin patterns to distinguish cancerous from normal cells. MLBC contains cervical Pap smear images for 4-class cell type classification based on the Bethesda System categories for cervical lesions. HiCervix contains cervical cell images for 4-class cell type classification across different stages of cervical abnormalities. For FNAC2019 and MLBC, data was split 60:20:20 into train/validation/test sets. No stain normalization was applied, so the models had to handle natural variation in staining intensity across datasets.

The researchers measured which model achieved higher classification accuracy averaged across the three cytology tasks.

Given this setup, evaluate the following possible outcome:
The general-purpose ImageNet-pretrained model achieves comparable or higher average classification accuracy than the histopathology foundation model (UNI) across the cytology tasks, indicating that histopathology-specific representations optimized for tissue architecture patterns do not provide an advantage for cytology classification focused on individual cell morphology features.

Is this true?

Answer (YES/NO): YES